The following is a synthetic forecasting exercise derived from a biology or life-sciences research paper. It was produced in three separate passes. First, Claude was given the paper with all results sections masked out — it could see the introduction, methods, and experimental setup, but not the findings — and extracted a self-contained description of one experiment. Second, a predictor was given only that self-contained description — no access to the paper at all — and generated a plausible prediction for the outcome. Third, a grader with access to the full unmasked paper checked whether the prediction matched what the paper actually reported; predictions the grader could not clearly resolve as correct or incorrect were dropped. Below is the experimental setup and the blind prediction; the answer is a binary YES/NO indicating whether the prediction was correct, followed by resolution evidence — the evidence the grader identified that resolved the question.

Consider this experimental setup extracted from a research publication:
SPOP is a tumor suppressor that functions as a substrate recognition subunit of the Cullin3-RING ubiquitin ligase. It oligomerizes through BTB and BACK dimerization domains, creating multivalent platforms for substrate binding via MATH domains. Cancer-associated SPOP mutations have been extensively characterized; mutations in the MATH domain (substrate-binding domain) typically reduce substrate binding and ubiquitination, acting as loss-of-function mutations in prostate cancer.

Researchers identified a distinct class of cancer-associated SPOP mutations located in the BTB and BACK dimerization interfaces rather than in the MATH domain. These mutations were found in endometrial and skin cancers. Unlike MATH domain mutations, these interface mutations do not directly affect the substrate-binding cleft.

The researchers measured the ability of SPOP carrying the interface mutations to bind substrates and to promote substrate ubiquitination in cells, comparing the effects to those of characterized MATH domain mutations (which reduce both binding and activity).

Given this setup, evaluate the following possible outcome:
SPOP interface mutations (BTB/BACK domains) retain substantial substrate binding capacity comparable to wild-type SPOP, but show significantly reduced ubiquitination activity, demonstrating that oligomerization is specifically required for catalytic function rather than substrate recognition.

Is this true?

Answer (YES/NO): NO